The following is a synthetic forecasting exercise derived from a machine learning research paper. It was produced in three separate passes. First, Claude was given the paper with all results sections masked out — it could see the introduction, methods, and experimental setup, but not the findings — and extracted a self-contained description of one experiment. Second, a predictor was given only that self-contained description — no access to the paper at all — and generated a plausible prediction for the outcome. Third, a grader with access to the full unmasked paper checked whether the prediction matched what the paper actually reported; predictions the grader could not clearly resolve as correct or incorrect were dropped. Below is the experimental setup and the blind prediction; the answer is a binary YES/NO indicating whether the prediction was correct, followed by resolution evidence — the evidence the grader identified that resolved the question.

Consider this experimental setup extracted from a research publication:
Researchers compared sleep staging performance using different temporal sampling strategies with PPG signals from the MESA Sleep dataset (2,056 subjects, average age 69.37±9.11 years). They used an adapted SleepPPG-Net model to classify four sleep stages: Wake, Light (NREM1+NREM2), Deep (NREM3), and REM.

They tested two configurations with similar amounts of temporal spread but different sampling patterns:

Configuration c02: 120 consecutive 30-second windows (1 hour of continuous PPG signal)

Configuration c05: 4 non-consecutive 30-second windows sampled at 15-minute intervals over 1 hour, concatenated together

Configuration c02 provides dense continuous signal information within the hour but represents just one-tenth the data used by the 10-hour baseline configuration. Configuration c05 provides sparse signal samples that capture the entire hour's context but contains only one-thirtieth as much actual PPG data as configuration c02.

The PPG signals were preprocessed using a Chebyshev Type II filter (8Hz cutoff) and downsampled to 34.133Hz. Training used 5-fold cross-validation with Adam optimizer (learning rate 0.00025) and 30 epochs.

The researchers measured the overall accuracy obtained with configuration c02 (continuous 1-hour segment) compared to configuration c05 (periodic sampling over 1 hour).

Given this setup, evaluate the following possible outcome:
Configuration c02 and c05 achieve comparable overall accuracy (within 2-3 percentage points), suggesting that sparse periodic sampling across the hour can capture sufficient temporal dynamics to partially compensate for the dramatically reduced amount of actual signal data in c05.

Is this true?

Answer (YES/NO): NO